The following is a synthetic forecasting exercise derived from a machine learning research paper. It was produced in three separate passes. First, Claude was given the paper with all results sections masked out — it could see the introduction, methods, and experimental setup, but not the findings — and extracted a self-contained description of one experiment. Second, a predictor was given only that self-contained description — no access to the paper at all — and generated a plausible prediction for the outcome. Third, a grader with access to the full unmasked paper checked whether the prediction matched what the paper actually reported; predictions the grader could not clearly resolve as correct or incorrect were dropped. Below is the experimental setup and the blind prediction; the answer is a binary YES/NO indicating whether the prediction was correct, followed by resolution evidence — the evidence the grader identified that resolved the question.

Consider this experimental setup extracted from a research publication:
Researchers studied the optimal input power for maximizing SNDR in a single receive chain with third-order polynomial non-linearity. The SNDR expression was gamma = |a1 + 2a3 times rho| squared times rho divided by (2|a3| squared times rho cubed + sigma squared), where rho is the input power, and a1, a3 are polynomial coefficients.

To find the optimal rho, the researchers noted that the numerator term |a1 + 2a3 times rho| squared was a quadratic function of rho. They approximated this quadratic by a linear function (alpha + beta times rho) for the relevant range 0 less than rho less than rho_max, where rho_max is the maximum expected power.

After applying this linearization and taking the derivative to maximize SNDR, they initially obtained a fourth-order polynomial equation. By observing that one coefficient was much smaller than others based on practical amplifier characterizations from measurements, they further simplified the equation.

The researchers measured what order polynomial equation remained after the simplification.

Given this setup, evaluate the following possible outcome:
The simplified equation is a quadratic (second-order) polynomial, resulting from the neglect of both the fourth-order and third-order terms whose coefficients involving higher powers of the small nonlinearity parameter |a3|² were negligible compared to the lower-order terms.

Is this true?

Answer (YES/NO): NO